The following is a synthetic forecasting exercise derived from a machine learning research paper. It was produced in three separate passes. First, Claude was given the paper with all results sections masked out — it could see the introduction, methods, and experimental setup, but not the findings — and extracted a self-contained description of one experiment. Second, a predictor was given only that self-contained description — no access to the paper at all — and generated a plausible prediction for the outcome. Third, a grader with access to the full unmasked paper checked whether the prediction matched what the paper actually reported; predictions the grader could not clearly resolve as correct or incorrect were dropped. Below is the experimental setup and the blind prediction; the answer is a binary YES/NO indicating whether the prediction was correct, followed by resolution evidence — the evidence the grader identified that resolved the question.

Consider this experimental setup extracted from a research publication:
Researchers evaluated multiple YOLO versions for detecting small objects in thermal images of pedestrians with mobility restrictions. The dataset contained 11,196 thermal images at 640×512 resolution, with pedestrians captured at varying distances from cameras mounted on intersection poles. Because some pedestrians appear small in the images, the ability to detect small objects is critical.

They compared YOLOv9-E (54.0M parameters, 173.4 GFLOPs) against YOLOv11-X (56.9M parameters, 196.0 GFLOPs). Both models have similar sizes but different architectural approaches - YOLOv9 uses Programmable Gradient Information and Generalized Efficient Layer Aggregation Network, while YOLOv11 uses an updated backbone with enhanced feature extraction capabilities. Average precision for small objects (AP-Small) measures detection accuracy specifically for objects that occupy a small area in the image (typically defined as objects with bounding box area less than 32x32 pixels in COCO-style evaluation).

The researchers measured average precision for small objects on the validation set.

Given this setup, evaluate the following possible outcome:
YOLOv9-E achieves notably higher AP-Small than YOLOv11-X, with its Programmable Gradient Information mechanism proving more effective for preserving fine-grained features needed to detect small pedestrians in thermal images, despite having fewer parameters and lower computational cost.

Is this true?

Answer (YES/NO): NO